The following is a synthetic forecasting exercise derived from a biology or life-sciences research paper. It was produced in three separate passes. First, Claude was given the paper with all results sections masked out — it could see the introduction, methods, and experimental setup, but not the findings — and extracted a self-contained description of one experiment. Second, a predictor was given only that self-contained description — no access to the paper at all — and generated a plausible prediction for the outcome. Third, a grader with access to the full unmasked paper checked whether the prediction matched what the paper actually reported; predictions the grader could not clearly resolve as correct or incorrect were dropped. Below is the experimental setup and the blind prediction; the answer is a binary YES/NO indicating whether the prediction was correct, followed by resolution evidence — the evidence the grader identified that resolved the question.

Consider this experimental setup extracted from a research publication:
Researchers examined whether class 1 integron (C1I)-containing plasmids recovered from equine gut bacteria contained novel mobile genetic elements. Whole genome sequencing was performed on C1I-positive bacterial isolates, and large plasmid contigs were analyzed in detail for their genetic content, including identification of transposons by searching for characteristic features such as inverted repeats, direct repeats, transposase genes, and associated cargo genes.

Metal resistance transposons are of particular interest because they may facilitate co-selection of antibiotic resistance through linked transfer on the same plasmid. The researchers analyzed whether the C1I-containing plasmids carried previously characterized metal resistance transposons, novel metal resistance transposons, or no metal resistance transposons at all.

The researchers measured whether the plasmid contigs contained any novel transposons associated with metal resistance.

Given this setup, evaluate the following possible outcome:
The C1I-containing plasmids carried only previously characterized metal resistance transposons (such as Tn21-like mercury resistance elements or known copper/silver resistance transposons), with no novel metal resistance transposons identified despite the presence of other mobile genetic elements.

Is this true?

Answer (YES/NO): NO